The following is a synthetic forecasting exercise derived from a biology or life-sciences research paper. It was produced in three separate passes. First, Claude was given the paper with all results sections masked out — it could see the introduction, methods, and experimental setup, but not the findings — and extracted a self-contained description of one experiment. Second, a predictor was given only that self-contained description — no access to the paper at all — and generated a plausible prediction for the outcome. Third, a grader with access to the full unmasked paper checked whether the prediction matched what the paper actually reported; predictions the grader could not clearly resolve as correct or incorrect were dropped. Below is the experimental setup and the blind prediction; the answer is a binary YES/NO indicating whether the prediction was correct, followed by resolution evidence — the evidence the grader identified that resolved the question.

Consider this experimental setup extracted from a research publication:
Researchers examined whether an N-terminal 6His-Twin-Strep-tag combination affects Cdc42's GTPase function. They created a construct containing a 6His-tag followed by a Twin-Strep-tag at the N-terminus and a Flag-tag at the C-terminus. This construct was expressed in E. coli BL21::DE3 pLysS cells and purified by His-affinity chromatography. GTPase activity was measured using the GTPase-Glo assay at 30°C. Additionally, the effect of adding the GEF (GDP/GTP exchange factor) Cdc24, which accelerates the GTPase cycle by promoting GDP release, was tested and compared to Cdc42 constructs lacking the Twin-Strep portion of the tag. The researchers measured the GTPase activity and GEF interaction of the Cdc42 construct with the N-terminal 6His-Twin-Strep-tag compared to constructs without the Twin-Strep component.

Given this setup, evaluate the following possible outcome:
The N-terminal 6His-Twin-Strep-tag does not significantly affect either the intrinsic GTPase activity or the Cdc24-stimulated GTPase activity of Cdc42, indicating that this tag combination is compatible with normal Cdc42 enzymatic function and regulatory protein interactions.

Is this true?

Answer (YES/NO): NO